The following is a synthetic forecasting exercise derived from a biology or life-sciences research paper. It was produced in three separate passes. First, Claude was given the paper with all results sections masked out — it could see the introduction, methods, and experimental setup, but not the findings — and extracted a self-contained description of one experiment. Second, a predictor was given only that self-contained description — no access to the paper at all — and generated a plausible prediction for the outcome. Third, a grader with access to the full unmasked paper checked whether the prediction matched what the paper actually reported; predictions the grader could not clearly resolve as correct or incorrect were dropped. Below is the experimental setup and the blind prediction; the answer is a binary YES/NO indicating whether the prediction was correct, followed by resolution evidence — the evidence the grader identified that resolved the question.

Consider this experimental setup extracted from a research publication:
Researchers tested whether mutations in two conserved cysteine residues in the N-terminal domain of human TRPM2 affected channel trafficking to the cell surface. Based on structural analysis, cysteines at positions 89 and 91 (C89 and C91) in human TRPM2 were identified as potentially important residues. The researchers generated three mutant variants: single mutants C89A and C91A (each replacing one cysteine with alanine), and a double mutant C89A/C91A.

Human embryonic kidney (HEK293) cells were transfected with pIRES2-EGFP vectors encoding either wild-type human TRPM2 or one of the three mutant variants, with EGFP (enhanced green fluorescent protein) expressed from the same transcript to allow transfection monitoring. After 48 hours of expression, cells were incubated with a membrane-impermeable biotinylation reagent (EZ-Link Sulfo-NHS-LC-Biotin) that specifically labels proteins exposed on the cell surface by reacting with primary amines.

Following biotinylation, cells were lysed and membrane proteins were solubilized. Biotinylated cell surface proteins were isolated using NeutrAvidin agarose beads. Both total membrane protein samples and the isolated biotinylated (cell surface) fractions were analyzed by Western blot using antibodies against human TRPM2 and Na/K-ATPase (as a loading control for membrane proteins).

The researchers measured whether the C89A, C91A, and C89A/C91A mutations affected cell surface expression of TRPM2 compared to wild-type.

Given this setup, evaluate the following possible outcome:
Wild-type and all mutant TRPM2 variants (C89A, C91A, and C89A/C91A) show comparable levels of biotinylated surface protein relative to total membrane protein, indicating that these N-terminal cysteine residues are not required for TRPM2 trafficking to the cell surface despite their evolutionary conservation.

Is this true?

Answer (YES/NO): NO